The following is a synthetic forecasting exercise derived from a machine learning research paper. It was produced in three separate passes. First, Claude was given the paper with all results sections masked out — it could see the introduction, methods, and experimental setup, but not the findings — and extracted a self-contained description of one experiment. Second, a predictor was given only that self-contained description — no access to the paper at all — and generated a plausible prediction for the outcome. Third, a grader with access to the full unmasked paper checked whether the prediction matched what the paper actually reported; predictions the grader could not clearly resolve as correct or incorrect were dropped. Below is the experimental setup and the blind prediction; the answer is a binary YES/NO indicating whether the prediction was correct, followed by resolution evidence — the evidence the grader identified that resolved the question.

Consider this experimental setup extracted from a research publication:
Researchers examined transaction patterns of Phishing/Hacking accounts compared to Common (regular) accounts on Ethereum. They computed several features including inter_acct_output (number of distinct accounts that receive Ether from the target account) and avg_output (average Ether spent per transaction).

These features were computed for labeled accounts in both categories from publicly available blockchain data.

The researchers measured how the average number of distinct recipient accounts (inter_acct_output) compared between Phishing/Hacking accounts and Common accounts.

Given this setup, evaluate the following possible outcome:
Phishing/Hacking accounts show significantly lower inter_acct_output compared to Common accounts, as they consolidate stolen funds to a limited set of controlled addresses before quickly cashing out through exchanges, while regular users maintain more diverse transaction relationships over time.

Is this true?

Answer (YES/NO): NO